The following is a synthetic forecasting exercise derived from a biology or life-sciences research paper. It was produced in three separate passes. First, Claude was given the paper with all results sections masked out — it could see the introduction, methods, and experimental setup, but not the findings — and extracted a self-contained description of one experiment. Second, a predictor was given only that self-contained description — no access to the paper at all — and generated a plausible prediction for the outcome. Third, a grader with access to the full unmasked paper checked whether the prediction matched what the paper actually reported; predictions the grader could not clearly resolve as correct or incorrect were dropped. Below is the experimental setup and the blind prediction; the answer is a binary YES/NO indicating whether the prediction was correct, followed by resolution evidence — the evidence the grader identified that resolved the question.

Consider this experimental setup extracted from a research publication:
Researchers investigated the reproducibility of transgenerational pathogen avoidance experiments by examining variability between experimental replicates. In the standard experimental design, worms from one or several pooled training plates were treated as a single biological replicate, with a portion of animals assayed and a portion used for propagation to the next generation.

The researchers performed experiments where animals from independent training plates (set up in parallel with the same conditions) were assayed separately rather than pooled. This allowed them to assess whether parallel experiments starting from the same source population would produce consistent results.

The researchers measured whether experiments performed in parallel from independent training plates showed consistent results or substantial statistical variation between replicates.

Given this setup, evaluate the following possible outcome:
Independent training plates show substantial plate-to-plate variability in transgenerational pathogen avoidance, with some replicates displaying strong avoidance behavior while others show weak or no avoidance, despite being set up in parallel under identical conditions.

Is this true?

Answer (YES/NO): NO